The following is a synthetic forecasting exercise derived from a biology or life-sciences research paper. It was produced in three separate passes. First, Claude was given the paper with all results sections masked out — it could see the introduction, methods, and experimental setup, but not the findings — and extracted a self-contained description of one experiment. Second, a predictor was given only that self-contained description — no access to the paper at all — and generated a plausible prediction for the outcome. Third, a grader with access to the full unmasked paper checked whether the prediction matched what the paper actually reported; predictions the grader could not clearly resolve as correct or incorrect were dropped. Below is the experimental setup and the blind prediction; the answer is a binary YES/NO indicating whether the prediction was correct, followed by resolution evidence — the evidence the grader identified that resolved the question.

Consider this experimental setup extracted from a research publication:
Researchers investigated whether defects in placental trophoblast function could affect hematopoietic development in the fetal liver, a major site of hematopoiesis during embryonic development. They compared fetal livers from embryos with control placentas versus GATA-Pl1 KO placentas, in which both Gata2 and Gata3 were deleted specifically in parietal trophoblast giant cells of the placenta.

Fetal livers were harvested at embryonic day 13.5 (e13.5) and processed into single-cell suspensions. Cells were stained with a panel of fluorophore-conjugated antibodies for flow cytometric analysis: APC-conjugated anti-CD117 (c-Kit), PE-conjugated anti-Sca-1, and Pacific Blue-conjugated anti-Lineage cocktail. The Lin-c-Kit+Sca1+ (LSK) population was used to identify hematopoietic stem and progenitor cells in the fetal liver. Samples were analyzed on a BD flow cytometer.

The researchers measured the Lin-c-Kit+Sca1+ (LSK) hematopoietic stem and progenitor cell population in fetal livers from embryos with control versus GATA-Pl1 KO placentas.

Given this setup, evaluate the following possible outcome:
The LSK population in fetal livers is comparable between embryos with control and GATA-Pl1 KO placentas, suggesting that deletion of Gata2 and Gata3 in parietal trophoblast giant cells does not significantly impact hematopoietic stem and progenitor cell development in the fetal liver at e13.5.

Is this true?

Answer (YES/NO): NO